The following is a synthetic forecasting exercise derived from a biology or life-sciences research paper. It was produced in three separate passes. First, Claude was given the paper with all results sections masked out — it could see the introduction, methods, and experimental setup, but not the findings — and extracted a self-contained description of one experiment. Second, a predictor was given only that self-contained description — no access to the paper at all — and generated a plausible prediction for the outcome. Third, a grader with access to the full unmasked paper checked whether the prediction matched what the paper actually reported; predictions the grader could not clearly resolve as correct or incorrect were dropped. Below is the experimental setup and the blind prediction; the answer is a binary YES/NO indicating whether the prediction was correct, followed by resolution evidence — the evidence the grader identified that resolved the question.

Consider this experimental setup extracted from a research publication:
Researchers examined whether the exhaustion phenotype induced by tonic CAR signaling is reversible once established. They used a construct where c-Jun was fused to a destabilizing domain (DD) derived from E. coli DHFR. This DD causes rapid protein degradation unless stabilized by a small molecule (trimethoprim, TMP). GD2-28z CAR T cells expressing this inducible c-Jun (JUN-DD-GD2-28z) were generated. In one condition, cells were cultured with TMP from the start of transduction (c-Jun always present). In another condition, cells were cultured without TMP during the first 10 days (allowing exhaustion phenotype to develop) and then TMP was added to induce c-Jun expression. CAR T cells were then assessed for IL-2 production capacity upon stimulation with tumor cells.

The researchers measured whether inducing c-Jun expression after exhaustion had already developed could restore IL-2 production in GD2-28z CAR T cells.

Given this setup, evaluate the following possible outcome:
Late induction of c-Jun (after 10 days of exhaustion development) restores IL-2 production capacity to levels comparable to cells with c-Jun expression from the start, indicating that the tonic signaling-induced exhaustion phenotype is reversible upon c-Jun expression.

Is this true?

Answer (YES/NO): NO